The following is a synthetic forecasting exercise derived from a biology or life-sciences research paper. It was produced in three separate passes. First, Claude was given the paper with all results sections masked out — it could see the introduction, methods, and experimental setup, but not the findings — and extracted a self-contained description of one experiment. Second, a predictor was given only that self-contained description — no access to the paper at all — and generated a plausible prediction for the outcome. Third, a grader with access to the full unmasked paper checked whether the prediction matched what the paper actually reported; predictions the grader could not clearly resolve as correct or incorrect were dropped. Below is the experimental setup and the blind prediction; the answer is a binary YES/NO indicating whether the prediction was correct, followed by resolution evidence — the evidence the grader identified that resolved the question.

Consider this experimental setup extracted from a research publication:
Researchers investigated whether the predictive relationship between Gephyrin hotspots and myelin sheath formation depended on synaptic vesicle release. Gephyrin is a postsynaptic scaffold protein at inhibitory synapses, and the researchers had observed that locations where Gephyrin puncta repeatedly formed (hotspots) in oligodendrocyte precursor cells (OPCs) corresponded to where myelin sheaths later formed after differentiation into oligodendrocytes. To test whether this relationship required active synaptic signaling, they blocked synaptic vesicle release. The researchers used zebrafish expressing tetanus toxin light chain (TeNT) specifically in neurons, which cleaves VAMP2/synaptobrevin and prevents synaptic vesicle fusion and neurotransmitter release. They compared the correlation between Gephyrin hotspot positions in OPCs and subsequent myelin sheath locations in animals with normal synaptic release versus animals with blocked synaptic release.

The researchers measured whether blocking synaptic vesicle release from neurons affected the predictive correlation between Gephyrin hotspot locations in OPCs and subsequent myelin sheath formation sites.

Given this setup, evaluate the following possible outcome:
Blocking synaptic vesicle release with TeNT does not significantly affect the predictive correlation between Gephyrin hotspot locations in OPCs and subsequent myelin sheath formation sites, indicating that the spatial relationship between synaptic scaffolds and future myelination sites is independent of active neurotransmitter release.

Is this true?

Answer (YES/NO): NO